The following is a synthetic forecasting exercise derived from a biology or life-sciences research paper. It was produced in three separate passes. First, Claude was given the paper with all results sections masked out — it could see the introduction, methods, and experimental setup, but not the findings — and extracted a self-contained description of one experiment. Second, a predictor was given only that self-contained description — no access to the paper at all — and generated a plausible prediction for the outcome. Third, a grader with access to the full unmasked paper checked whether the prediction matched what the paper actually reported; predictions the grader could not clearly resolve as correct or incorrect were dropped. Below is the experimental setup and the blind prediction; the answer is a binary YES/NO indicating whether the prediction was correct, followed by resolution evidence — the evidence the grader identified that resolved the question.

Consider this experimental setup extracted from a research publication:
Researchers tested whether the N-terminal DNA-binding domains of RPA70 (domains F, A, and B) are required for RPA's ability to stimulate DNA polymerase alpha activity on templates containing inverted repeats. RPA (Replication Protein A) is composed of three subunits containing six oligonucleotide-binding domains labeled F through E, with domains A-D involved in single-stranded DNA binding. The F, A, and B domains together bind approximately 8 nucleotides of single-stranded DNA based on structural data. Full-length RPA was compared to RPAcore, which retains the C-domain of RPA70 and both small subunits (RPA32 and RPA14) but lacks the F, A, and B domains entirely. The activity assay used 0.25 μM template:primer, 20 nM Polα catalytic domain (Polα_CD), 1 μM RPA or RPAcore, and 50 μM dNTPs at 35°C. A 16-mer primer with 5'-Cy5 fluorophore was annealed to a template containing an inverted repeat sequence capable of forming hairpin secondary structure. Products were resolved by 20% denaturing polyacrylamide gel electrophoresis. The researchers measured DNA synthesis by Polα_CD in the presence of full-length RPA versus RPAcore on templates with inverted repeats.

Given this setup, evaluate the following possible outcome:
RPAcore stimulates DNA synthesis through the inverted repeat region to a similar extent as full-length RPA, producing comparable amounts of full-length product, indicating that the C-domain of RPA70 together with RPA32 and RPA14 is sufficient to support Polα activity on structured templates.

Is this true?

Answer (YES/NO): NO